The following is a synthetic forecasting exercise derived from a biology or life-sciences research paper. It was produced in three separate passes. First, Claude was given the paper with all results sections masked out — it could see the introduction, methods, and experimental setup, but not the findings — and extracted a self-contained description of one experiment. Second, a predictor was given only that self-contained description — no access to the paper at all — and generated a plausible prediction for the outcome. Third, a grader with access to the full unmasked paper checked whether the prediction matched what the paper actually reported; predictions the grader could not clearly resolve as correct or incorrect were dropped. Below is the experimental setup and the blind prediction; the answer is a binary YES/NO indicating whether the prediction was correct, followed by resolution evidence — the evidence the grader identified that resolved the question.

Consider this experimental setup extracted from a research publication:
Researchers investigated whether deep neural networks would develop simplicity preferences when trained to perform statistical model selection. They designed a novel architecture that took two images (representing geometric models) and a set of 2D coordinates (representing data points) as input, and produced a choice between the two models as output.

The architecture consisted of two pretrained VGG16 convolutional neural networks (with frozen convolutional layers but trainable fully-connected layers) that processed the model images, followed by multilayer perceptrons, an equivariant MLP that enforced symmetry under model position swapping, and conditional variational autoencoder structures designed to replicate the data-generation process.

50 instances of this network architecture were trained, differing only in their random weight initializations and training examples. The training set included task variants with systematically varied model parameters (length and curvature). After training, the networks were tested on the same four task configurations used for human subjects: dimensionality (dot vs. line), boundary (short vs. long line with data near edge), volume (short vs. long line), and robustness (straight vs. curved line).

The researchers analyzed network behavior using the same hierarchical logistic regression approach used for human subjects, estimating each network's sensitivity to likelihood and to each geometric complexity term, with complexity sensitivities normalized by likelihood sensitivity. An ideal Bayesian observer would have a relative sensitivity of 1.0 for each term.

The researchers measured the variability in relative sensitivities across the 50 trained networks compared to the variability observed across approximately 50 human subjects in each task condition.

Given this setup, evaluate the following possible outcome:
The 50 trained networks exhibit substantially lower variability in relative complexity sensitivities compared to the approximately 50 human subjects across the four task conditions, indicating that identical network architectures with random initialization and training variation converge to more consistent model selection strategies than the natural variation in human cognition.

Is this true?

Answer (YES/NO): YES